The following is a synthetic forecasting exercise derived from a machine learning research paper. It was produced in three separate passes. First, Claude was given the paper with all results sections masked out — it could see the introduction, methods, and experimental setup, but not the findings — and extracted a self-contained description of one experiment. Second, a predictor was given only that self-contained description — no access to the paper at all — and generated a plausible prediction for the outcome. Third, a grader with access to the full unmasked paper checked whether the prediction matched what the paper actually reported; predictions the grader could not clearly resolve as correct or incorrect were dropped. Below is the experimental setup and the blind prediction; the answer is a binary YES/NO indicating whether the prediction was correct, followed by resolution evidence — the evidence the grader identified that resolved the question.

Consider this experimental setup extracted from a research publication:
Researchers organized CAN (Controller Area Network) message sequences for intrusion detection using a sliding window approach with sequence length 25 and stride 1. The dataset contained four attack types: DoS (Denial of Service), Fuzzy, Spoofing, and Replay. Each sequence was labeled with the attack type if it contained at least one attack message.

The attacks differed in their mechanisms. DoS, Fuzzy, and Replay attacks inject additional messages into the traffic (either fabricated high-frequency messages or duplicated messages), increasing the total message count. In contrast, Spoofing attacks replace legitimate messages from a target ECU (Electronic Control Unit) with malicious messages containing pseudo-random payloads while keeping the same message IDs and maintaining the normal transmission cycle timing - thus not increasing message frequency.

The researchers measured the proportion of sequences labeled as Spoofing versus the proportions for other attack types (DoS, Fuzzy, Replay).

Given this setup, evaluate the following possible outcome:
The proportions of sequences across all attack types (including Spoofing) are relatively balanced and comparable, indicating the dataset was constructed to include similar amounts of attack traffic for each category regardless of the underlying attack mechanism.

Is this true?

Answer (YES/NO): NO